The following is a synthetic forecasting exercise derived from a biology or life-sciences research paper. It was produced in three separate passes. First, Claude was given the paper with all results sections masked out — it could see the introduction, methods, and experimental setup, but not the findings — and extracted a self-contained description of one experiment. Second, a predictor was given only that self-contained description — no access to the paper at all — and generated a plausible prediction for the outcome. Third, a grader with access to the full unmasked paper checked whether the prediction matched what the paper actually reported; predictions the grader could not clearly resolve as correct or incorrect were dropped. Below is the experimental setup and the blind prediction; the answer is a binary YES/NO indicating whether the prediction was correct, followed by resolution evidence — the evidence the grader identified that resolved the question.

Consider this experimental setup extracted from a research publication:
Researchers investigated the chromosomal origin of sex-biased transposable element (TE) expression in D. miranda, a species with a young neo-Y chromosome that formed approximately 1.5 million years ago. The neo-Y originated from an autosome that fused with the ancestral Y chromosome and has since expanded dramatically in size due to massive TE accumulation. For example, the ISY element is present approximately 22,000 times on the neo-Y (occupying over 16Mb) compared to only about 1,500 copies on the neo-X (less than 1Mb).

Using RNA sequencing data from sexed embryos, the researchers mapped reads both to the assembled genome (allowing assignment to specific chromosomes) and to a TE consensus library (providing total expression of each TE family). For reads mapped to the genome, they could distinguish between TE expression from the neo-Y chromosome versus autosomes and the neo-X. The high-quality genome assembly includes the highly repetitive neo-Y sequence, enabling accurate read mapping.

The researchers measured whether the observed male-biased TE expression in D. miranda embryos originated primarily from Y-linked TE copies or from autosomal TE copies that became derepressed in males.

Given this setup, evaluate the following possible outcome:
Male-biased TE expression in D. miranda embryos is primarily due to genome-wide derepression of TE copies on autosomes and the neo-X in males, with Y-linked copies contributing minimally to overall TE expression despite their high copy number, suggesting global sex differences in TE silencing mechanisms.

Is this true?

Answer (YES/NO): NO